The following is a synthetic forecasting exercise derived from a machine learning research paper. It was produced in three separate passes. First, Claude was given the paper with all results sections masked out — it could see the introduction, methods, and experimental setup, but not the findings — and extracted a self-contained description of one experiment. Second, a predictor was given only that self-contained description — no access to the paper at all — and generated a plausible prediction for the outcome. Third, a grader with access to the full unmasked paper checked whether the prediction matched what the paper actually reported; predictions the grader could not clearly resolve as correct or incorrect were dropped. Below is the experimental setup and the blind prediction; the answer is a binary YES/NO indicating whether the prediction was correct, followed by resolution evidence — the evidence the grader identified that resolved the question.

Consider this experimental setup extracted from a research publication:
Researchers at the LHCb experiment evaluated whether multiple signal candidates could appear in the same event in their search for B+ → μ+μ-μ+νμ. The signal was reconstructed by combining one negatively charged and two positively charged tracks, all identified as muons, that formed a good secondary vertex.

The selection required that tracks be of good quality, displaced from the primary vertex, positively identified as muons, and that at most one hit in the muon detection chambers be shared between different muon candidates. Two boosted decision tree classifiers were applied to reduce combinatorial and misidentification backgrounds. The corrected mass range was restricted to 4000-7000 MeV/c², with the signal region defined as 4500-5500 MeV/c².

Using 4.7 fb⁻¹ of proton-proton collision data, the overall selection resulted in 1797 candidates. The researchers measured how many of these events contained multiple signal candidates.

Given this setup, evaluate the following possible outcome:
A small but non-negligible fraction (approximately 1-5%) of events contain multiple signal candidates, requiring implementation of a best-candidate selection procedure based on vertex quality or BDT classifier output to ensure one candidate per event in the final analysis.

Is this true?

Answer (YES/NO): NO